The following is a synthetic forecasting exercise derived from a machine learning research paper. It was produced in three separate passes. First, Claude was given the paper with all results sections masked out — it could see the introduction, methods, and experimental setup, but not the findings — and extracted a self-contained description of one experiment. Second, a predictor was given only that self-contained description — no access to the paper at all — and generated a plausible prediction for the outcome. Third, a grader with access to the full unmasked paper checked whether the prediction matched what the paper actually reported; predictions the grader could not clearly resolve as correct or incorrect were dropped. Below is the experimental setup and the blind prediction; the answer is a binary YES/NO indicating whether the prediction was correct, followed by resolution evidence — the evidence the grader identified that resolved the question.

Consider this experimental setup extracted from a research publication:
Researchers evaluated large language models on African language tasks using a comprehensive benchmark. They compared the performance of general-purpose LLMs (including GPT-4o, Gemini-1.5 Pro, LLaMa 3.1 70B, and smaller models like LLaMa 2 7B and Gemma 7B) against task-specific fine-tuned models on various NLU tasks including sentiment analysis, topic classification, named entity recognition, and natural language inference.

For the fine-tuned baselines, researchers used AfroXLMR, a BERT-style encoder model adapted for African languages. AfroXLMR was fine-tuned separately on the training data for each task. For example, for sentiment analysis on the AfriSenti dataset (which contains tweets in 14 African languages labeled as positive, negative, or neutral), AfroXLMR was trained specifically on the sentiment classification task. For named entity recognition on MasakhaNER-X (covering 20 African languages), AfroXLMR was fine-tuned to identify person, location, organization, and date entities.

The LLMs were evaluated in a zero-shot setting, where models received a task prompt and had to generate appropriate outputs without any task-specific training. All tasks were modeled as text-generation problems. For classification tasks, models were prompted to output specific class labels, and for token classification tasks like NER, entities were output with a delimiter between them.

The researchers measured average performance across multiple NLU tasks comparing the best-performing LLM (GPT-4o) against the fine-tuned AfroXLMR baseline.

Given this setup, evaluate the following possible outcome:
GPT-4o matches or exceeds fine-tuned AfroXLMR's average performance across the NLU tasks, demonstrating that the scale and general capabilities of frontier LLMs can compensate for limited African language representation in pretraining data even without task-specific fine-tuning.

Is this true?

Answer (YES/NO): NO